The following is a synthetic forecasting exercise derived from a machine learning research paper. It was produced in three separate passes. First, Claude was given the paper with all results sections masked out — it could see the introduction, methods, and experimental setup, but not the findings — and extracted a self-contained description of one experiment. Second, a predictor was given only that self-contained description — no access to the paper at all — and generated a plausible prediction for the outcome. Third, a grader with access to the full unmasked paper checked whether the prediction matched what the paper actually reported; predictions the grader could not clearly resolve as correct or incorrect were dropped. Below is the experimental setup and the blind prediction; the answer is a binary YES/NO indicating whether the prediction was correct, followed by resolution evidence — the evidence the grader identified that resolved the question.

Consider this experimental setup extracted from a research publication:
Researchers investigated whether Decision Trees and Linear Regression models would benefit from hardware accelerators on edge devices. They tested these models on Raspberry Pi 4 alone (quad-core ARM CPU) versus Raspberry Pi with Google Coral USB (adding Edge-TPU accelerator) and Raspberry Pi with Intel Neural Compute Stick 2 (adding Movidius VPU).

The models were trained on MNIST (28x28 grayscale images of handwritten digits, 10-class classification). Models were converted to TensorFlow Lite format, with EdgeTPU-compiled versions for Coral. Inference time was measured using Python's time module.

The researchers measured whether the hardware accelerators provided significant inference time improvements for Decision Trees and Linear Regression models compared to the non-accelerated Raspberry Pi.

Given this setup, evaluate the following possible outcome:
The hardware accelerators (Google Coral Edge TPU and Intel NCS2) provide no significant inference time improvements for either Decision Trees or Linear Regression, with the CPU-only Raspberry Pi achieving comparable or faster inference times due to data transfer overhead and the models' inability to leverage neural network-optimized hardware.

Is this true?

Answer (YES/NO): NO